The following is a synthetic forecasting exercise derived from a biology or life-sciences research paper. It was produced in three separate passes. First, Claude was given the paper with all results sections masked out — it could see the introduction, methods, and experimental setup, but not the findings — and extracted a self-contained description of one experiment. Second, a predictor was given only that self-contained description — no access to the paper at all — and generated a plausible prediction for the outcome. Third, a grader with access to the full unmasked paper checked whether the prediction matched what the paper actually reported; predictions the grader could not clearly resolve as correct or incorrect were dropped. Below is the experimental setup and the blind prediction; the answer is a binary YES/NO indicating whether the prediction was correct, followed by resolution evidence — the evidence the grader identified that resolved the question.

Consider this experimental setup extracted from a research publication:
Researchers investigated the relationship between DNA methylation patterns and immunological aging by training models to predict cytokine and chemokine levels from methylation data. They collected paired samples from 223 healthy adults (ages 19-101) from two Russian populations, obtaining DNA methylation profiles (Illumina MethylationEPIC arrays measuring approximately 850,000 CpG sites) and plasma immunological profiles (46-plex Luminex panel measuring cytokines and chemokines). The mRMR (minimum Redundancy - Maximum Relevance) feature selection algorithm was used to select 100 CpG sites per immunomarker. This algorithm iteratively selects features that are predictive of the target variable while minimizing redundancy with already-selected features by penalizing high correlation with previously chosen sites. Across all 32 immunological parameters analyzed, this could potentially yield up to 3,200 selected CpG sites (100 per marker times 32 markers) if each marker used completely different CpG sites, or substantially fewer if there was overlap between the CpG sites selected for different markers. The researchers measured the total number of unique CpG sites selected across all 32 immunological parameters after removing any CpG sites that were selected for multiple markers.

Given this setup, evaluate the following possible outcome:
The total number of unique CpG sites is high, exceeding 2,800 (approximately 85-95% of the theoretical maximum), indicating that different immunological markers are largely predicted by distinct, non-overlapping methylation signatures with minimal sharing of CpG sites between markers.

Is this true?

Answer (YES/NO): YES